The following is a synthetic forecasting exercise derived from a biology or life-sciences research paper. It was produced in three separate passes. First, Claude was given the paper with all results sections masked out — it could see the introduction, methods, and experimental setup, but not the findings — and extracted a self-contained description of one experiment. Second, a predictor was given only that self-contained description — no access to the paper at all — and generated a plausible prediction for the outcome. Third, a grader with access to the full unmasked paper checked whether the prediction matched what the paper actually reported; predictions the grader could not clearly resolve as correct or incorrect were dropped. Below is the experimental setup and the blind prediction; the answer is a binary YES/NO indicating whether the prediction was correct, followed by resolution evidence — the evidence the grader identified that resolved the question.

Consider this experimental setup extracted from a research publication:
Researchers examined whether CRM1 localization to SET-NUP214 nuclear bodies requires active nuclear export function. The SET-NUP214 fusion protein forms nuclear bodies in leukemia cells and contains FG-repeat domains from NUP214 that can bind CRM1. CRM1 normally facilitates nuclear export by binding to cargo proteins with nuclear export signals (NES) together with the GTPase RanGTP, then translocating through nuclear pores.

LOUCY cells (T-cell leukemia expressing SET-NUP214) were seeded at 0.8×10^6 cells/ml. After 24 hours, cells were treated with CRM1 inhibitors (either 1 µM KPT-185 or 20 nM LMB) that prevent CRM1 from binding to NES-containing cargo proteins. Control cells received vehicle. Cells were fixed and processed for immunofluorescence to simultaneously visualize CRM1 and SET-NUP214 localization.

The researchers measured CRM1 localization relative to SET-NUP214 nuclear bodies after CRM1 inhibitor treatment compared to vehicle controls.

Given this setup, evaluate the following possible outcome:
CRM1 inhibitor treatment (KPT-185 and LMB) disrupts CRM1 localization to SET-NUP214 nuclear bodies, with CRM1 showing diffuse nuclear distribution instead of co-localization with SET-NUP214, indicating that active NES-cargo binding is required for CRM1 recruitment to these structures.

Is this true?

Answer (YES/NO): YES